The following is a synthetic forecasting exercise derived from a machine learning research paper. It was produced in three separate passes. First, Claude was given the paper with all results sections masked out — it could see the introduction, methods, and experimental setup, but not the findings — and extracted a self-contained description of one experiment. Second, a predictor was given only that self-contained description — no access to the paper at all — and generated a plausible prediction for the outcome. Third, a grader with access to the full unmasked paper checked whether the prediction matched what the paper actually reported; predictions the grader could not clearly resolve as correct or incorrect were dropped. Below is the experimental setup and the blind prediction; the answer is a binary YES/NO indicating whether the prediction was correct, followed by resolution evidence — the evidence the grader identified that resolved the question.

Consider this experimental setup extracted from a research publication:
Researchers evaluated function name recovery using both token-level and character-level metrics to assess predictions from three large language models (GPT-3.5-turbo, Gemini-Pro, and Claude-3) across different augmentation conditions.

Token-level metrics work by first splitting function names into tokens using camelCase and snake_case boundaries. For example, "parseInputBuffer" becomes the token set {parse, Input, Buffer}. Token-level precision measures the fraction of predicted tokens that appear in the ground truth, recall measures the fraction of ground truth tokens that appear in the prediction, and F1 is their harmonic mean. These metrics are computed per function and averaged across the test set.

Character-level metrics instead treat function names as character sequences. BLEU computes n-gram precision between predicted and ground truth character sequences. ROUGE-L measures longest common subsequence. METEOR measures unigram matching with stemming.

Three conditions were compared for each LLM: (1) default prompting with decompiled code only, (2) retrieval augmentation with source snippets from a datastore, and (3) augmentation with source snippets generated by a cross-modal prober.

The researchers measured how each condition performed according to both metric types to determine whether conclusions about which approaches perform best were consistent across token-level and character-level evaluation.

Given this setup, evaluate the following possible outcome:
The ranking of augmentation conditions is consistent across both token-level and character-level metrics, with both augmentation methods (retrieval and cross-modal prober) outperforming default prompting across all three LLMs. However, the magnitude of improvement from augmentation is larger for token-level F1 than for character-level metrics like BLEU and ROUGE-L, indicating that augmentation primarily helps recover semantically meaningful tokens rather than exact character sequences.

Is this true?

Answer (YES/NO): NO